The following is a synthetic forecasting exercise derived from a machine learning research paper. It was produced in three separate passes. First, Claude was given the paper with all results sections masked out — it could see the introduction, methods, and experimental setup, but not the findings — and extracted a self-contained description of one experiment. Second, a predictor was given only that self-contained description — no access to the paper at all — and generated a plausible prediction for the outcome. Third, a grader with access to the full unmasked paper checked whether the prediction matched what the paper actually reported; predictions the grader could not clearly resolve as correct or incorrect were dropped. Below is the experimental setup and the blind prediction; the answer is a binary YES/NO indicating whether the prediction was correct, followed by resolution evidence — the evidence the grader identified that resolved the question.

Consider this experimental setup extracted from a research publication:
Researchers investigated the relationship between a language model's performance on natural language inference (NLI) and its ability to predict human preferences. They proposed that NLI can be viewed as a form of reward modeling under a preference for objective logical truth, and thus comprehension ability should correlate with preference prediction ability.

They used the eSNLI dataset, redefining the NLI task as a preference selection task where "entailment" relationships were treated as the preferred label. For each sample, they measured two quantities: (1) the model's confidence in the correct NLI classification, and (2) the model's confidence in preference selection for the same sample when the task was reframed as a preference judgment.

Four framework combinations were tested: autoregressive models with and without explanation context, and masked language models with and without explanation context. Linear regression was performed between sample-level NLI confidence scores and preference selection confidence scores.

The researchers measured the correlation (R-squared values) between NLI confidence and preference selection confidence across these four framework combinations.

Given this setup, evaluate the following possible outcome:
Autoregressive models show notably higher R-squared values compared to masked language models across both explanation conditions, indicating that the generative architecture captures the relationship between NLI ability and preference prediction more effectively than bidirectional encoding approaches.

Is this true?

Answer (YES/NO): NO